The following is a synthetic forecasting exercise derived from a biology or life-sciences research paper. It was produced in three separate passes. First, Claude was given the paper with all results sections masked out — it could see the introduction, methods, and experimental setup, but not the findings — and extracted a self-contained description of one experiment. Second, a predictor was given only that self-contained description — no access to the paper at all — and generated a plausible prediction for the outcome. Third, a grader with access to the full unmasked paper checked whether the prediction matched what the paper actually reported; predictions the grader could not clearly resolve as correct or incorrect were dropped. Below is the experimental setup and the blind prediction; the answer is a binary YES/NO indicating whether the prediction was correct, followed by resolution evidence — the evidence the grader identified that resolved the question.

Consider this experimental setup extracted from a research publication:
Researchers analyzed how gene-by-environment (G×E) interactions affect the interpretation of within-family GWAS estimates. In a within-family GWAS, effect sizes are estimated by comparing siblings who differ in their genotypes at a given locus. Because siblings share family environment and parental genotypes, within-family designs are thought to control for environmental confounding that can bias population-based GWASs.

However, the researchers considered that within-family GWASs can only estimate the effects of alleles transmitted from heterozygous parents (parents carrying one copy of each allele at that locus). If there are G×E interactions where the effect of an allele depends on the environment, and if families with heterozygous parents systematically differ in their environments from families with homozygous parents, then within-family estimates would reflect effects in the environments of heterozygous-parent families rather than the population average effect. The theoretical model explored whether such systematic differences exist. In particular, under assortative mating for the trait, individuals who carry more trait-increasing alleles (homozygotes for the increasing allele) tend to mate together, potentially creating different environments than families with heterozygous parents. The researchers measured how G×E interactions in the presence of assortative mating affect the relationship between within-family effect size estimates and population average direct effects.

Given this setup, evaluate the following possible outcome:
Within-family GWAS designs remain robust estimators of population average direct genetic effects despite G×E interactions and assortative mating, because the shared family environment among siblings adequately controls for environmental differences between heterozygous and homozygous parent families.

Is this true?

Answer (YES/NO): NO